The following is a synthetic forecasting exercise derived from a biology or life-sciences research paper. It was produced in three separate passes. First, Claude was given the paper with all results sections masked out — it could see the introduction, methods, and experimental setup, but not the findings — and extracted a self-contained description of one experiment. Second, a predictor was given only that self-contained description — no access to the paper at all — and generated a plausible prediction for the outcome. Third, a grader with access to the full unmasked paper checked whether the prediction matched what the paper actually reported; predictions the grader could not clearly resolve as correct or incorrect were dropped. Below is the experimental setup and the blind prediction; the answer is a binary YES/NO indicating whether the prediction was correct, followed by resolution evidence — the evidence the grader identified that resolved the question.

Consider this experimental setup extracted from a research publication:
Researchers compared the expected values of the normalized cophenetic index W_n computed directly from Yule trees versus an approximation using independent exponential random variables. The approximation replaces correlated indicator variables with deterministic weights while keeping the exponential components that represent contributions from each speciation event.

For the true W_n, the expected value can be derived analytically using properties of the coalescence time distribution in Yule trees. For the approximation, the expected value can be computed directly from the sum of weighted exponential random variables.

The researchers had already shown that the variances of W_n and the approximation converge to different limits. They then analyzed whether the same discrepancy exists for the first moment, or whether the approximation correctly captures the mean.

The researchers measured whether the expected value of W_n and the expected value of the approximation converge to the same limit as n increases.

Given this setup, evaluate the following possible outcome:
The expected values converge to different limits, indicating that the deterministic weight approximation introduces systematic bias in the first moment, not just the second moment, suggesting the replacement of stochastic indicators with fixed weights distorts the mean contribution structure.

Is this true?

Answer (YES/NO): NO